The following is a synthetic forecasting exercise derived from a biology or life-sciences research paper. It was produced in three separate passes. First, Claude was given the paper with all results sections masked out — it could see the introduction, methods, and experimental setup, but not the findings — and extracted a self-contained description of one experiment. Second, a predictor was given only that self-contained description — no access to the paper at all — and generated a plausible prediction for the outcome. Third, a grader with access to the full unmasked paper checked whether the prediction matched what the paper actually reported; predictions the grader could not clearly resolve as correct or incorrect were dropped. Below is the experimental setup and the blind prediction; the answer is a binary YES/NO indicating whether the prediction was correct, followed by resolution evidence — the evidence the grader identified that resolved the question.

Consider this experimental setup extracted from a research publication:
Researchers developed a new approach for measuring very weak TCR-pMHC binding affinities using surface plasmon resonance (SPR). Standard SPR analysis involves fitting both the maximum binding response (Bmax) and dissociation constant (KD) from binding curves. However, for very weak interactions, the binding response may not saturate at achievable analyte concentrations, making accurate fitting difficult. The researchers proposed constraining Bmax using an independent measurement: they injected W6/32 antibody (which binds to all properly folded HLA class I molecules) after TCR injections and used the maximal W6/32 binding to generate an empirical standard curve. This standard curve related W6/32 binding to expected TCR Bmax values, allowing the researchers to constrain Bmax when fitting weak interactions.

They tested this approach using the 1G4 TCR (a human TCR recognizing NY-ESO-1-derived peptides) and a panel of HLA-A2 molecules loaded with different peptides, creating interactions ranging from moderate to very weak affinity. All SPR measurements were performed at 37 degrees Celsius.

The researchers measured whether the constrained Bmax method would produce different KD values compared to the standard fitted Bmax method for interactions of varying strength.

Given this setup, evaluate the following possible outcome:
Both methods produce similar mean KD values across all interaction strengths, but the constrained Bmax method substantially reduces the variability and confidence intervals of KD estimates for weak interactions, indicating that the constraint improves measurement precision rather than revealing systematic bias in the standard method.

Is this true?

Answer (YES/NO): NO